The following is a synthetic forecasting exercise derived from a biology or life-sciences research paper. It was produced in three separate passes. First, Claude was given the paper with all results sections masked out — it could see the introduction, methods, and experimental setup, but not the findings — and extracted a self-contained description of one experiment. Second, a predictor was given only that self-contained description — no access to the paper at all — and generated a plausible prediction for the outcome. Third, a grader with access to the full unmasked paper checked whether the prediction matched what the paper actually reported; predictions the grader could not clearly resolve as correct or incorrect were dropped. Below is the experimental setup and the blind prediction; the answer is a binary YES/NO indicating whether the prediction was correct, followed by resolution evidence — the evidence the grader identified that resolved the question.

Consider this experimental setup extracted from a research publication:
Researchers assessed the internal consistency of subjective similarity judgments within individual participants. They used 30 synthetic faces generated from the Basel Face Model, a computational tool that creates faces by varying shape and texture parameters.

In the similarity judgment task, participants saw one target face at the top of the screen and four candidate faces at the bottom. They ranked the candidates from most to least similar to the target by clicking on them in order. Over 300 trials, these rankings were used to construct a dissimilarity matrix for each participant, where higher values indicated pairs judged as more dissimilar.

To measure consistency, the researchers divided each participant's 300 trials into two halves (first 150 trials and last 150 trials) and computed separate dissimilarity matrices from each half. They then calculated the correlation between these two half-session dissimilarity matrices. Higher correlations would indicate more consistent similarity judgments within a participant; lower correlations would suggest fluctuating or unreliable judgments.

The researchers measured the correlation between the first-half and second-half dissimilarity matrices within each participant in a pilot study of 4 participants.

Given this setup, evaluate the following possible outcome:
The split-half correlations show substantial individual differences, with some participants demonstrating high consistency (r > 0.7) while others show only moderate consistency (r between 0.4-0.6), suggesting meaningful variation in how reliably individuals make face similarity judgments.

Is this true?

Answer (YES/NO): NO